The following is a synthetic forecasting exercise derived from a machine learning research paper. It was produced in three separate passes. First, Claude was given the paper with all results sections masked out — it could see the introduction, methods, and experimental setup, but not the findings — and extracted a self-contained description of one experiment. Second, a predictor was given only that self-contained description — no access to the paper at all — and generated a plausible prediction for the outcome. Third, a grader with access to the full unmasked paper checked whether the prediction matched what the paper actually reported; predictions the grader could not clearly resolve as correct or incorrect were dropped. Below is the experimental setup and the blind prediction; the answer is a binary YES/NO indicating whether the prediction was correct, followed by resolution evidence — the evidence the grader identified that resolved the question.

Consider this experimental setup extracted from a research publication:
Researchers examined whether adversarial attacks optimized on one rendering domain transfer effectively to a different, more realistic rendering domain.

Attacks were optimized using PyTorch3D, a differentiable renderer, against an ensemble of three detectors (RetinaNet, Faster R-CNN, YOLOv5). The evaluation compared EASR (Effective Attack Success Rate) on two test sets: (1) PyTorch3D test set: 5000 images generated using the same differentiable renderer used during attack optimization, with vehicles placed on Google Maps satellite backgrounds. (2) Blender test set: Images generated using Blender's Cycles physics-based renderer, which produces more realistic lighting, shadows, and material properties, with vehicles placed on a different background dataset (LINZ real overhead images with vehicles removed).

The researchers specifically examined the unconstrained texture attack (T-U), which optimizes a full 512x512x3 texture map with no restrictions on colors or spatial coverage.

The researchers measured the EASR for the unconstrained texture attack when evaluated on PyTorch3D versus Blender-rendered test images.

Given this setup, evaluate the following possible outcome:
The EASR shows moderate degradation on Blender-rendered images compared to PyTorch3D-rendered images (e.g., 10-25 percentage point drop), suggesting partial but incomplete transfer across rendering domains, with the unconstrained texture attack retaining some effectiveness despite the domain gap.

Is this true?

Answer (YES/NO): NO